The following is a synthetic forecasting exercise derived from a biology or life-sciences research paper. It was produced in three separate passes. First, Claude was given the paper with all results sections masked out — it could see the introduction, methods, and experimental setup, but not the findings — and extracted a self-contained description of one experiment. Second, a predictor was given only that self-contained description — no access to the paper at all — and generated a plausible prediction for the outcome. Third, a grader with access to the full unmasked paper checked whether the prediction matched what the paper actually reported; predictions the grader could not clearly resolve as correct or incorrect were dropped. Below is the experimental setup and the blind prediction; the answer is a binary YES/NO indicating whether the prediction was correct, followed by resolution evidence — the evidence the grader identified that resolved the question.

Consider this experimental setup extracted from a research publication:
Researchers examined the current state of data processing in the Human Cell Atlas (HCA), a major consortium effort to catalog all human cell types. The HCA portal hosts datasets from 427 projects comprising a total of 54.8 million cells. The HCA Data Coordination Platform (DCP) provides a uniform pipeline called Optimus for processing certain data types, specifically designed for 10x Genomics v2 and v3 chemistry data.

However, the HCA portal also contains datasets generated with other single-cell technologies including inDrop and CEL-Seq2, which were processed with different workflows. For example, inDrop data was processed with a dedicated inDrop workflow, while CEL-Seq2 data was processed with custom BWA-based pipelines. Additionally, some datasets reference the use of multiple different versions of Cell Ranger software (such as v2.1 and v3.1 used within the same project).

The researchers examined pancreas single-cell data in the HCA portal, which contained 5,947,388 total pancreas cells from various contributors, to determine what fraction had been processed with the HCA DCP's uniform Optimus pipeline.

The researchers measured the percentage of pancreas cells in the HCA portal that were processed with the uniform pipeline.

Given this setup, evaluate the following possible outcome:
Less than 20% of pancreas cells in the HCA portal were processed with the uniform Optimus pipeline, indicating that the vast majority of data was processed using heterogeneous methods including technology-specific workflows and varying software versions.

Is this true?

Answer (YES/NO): YES